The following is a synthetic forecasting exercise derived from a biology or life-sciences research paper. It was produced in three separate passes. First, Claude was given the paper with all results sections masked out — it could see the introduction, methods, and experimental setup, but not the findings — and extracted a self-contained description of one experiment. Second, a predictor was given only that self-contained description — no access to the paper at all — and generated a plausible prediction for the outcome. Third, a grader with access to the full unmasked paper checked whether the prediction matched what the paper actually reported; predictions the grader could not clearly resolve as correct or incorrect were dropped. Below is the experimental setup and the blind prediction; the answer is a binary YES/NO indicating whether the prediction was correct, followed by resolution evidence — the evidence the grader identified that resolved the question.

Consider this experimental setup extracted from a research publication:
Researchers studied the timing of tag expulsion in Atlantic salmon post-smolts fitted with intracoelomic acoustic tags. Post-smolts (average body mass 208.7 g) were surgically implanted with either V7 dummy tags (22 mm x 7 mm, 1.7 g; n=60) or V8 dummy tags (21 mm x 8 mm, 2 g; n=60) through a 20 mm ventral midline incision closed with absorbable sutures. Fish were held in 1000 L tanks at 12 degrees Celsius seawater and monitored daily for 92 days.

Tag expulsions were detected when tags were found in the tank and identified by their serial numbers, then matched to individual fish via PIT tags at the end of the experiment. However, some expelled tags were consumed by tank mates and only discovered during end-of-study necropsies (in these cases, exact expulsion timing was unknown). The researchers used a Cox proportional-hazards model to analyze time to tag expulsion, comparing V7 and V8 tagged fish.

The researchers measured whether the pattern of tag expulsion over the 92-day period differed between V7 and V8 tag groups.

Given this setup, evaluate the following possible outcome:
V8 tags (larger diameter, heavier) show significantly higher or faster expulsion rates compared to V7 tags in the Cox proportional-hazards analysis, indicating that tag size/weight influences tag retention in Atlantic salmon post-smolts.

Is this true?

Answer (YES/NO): NO